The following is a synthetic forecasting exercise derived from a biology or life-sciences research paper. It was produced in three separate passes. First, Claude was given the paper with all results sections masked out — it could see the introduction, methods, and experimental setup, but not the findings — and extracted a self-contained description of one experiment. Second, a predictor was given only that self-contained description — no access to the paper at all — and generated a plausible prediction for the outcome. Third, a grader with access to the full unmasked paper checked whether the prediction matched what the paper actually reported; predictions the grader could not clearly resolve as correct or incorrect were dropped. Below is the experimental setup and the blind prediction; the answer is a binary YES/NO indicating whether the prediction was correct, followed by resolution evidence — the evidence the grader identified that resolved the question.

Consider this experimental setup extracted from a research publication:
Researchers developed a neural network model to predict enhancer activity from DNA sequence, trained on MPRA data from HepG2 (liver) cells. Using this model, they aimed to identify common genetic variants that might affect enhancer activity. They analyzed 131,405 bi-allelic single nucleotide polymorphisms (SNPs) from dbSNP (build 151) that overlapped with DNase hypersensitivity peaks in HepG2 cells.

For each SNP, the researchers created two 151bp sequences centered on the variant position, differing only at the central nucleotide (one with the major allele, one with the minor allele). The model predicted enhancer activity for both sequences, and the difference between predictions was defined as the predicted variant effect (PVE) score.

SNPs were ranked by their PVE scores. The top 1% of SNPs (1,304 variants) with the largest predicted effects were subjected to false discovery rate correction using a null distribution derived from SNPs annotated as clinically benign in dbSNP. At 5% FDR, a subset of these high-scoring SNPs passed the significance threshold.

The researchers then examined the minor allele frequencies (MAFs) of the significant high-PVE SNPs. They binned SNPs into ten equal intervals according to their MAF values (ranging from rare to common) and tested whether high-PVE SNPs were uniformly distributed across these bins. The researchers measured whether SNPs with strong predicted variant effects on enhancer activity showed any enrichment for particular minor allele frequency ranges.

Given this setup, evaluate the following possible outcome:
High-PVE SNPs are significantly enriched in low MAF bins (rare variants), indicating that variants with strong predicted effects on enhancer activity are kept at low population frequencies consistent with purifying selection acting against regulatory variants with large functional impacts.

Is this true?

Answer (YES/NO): YES